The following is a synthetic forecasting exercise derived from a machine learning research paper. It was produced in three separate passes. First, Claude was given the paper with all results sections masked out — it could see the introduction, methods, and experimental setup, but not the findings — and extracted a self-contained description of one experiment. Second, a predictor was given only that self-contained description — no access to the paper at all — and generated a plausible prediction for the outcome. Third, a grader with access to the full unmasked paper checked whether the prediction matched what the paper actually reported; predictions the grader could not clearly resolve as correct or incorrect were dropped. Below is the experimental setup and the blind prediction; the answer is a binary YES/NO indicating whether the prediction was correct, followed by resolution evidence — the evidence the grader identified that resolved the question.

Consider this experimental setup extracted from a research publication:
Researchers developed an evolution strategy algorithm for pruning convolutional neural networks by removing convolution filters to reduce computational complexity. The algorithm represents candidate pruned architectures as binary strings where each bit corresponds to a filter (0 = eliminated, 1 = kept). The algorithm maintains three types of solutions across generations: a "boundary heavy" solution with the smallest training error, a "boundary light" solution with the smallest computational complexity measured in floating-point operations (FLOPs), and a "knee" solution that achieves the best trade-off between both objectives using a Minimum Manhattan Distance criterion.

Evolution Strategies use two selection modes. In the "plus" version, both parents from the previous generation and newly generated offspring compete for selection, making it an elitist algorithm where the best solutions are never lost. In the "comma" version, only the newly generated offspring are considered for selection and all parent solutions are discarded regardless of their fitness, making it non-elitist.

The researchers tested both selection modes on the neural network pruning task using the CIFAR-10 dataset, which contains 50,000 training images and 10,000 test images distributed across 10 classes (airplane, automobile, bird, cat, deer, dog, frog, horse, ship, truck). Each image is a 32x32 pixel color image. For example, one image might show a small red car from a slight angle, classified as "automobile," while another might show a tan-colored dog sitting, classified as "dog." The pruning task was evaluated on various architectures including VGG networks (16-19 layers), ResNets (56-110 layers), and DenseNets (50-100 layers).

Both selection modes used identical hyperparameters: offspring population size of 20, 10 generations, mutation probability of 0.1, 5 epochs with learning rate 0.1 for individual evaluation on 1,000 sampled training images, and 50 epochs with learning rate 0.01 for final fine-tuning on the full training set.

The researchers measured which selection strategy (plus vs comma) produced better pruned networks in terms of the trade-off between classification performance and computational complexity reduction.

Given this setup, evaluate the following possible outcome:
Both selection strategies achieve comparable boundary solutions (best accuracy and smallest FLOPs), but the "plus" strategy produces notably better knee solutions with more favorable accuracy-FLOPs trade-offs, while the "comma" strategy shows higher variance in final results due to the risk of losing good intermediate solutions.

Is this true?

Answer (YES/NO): NO